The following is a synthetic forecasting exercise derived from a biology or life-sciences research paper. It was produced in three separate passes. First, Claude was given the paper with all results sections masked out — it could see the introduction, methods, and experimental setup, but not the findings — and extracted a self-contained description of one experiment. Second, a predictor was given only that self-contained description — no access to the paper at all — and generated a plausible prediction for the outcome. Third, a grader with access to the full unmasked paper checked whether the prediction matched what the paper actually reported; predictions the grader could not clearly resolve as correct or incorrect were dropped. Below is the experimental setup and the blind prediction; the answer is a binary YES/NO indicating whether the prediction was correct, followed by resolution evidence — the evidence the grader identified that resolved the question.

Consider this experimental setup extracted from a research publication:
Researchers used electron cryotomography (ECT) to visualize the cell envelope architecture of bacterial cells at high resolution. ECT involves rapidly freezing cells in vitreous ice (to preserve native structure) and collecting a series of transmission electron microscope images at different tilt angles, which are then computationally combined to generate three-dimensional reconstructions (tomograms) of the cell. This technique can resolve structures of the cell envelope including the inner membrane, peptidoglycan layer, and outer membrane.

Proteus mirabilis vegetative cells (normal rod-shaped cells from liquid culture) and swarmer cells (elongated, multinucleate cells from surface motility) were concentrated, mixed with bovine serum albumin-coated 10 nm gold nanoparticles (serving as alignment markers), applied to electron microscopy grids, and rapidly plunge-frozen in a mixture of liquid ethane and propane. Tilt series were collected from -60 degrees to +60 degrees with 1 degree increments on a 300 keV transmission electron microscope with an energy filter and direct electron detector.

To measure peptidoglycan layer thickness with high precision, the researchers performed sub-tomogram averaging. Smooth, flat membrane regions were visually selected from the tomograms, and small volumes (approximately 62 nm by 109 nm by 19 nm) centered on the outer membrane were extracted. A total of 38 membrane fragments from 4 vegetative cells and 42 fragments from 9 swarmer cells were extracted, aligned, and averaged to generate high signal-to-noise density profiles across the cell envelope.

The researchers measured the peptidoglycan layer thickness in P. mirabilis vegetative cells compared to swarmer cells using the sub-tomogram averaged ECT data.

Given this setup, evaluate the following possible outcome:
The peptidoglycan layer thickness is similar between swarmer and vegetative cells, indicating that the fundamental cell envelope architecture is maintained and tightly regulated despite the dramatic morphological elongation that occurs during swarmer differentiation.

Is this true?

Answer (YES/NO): NO